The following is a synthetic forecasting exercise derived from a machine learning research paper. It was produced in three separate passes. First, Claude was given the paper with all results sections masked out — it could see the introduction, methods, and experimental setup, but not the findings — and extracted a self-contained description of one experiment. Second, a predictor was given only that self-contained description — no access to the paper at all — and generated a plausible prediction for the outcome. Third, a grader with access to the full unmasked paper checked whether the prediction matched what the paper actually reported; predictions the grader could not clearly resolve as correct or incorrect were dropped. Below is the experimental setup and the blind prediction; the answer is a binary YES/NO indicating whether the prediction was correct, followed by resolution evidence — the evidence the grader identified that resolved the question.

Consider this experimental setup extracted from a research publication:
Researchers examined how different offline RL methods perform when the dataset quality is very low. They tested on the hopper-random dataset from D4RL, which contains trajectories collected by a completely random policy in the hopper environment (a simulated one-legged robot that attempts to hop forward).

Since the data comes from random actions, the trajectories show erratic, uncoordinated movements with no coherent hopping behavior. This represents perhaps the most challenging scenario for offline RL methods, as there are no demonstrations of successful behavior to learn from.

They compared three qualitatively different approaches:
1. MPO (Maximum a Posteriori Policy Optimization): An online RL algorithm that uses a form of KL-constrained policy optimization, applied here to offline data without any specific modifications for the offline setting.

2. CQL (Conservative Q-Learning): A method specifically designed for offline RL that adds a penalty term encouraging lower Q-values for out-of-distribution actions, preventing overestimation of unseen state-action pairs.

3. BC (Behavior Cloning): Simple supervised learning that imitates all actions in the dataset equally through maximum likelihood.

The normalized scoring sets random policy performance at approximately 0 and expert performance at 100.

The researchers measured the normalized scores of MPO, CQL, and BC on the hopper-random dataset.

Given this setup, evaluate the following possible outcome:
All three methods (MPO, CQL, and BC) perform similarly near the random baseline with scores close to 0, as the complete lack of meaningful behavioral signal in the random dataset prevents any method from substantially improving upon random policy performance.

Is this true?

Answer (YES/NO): NO